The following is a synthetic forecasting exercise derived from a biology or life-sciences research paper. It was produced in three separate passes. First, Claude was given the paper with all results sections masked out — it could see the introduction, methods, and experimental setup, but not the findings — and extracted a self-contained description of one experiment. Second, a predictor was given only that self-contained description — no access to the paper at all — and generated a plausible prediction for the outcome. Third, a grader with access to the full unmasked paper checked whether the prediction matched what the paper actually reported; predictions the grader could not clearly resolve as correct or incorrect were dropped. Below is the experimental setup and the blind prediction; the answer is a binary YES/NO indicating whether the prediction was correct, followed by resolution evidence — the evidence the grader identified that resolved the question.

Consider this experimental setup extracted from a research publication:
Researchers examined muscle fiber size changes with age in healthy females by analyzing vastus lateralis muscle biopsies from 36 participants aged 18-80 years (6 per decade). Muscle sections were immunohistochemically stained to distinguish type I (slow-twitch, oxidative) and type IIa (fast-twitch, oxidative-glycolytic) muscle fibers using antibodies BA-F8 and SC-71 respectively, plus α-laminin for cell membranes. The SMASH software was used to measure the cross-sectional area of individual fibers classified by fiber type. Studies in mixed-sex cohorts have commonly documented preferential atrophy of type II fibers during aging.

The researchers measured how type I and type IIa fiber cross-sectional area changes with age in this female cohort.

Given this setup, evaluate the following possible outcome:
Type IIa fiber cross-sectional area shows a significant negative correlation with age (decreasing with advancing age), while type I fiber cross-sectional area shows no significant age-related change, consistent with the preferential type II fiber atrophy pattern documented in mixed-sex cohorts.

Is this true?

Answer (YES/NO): NO